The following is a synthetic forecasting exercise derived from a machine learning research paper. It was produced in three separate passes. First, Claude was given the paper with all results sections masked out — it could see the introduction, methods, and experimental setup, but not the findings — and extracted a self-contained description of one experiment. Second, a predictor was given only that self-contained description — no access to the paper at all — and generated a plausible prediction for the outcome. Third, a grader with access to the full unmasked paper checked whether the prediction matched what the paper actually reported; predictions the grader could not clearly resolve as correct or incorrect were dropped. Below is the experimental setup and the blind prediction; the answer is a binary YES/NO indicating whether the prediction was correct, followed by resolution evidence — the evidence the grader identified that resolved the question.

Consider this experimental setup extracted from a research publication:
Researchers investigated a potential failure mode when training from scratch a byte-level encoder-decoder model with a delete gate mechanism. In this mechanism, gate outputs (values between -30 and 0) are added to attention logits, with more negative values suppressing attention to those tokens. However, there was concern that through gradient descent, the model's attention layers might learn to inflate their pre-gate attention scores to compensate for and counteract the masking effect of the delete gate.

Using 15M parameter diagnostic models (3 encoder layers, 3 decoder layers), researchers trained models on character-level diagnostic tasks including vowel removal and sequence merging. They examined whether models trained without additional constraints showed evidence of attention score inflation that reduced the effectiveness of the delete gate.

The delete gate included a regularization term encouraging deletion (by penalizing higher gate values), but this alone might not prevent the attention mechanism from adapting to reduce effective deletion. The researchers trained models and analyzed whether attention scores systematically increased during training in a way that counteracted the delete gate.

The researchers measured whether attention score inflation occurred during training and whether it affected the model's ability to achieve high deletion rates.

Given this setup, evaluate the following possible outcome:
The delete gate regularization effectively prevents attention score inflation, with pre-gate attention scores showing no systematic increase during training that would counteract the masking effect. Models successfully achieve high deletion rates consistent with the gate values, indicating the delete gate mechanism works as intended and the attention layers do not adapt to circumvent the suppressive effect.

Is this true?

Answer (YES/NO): NO